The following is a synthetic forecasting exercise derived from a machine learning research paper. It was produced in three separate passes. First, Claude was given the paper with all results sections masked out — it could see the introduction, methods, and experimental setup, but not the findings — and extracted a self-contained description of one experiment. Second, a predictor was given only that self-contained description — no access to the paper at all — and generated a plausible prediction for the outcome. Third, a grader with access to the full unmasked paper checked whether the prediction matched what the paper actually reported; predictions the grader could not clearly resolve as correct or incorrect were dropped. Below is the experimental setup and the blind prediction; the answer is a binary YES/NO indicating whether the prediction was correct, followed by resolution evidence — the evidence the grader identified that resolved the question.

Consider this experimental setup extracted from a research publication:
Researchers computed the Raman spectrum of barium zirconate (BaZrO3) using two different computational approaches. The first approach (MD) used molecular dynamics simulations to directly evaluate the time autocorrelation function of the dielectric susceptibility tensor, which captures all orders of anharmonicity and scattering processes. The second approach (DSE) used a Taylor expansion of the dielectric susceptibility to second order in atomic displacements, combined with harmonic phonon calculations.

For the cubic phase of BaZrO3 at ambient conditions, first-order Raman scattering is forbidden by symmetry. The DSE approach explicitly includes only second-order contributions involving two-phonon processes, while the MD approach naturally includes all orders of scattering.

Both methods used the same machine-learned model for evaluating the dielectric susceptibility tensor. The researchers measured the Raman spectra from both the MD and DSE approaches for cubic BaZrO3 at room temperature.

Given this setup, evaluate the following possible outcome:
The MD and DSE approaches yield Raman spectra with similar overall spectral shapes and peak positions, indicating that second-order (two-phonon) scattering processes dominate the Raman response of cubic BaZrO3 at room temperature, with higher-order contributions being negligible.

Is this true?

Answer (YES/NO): YES